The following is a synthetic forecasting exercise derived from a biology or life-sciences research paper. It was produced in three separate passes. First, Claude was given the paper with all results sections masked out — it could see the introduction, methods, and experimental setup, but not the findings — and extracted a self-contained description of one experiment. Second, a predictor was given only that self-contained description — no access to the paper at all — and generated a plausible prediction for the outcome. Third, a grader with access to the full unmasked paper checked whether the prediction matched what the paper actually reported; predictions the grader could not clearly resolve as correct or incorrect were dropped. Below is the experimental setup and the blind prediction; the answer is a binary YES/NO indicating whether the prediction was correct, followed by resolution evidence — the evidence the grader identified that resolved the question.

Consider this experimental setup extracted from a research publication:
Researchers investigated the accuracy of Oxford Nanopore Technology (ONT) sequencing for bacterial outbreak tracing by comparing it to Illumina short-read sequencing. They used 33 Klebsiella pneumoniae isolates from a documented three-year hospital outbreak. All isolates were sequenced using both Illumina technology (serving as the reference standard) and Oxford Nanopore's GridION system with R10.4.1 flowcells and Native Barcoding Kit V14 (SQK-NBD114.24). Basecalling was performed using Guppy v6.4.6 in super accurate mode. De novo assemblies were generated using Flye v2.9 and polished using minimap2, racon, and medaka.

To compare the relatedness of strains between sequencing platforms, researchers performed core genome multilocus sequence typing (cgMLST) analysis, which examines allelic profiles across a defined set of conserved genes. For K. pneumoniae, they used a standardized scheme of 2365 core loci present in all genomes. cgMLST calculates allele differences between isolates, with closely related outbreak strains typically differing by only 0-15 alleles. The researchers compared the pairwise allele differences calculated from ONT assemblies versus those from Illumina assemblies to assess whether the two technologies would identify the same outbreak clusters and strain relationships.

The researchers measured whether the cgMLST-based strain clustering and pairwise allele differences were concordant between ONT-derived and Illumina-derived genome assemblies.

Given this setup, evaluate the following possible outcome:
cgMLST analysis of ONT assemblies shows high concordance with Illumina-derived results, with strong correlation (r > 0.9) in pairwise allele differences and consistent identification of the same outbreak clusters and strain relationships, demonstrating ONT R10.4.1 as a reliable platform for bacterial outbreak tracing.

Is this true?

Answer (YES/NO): NO